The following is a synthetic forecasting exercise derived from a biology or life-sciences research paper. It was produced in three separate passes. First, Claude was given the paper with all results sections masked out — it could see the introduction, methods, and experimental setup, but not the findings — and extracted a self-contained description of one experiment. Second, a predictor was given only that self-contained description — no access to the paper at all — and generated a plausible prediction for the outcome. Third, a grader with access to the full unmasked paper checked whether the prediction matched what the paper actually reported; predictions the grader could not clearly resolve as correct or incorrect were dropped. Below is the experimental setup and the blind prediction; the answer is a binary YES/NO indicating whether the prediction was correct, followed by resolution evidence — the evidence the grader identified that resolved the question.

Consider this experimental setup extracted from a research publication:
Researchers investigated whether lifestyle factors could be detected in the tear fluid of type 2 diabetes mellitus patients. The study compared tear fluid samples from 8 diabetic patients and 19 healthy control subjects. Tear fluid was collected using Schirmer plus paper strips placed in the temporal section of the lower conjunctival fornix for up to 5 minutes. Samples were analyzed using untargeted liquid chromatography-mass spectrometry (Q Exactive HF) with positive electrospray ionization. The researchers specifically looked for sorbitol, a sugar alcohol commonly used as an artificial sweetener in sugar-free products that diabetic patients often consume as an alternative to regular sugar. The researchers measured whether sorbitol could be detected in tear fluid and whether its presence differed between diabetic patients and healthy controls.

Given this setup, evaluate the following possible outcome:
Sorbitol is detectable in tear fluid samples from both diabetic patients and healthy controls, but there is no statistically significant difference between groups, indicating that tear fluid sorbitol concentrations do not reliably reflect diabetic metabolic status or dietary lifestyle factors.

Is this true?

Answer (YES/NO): NO